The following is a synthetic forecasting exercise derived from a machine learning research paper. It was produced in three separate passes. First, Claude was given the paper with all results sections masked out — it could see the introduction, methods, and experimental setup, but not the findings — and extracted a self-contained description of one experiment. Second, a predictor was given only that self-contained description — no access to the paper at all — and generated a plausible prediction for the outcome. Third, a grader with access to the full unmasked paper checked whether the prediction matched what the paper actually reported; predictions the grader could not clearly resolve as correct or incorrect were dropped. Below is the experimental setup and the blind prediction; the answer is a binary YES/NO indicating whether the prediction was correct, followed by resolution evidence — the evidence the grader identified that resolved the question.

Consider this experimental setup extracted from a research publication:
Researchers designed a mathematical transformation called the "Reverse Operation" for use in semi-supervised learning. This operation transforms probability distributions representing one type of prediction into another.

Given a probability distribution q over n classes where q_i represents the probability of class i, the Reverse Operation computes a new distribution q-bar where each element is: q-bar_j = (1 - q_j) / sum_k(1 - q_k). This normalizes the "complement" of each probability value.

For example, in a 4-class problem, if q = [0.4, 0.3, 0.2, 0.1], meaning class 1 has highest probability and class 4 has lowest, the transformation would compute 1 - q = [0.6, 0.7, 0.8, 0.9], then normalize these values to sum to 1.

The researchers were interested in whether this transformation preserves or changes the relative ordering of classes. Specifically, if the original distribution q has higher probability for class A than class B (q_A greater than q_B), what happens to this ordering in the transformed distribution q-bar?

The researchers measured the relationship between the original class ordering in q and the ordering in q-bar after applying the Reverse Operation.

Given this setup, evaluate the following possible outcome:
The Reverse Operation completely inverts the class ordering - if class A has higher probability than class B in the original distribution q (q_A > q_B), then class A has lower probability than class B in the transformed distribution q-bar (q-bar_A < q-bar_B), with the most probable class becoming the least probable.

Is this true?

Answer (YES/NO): YES